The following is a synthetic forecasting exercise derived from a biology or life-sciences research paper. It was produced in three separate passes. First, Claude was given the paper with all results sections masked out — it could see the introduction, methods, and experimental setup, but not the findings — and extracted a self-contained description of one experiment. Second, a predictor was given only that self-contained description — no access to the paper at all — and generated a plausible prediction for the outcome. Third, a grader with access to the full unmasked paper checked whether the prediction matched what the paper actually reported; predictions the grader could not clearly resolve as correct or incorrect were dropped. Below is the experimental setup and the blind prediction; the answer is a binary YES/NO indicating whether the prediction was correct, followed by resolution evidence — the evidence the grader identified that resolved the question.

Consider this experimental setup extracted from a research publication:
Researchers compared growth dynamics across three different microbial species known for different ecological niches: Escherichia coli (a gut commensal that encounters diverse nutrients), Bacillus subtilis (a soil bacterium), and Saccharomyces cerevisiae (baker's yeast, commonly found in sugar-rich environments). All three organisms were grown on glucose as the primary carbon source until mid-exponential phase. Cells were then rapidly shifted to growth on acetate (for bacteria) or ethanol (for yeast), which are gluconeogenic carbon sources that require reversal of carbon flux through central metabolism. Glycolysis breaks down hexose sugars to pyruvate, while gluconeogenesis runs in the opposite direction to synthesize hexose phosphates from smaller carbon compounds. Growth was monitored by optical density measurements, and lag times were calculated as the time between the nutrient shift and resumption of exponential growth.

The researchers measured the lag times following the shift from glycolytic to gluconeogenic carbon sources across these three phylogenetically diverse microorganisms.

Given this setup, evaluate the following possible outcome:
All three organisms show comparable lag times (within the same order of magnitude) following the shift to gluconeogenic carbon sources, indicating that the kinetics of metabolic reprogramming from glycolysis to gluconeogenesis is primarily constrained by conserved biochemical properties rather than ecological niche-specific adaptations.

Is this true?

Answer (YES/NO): YES